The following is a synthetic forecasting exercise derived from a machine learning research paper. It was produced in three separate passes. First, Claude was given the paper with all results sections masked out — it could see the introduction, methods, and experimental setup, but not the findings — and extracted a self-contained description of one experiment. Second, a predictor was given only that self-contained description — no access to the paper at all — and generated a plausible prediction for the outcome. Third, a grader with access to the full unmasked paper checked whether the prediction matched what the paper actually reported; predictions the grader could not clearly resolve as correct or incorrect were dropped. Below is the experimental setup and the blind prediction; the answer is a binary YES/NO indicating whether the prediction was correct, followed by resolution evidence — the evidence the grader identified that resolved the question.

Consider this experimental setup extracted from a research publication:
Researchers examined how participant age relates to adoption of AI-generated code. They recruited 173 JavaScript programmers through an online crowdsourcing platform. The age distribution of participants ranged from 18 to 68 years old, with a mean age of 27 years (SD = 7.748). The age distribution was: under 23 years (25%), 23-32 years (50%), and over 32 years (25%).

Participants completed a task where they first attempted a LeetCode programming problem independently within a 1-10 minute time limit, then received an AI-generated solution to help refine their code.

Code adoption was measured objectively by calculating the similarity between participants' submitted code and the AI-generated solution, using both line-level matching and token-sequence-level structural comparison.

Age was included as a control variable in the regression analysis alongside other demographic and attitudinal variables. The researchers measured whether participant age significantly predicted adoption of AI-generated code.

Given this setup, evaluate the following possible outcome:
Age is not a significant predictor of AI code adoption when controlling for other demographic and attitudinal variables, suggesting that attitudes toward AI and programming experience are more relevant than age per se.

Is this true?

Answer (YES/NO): NO